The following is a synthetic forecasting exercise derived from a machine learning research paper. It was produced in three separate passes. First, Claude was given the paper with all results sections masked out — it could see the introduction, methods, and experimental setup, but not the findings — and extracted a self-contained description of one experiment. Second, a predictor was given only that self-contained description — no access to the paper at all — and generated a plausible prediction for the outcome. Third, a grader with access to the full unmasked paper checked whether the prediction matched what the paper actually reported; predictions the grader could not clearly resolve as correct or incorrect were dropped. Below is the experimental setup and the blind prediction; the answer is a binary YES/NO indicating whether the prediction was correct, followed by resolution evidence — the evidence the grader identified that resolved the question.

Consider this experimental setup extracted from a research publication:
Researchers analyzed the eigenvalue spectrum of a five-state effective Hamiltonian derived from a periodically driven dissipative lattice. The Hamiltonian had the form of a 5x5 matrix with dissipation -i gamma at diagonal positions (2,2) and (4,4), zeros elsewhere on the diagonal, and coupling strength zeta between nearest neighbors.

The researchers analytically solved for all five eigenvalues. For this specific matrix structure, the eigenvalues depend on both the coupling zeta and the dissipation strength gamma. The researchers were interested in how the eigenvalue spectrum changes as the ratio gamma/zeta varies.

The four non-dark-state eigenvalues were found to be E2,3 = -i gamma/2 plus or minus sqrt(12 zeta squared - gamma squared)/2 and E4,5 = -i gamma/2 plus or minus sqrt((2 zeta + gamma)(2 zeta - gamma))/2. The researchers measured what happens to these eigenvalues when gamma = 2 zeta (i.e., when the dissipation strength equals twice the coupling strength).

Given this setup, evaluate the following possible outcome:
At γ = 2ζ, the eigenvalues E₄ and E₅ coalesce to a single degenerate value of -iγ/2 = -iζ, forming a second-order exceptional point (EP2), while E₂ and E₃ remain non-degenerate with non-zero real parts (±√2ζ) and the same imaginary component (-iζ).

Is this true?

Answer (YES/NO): YES